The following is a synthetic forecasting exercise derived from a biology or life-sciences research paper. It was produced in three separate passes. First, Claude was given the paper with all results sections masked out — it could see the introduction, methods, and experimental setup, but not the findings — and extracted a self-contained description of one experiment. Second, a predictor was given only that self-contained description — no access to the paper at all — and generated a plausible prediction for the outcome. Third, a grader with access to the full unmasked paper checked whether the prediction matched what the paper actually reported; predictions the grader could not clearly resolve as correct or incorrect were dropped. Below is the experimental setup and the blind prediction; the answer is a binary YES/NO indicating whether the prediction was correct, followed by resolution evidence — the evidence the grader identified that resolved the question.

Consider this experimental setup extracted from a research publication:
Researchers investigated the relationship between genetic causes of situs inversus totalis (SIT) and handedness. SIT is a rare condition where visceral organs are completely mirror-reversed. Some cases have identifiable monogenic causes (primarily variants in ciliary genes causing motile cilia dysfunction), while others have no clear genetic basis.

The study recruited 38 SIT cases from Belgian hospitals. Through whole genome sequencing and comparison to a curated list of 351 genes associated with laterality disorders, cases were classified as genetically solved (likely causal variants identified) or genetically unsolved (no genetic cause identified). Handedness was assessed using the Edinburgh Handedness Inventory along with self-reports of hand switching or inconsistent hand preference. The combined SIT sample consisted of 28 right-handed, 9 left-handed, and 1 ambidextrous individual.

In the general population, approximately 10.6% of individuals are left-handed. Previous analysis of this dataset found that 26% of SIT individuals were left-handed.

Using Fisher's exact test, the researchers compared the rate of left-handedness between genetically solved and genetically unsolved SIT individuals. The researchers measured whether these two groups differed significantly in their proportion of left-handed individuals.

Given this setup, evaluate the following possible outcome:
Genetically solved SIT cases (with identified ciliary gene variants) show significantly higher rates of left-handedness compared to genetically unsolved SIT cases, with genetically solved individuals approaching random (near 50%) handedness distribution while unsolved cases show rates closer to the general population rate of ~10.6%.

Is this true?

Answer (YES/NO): NO